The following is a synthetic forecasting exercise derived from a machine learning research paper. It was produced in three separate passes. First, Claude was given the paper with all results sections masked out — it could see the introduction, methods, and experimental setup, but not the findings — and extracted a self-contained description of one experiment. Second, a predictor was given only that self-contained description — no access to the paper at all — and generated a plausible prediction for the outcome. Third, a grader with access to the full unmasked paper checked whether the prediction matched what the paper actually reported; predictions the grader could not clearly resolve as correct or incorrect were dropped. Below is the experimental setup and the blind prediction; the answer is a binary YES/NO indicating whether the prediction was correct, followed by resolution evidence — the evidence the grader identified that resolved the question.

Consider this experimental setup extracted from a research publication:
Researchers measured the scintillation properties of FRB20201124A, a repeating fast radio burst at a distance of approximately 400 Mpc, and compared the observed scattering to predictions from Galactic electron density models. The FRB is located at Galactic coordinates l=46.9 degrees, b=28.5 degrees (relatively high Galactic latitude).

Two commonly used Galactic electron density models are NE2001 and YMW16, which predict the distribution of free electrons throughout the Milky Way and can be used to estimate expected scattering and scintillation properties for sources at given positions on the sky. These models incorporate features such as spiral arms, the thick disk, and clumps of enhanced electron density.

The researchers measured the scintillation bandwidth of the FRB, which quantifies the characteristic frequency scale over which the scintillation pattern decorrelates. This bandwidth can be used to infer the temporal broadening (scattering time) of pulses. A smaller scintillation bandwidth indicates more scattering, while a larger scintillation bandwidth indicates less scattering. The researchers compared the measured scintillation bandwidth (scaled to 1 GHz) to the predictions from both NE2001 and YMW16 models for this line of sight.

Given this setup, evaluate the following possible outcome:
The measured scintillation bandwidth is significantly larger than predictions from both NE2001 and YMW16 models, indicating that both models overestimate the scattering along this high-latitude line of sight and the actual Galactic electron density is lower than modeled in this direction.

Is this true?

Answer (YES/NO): YES